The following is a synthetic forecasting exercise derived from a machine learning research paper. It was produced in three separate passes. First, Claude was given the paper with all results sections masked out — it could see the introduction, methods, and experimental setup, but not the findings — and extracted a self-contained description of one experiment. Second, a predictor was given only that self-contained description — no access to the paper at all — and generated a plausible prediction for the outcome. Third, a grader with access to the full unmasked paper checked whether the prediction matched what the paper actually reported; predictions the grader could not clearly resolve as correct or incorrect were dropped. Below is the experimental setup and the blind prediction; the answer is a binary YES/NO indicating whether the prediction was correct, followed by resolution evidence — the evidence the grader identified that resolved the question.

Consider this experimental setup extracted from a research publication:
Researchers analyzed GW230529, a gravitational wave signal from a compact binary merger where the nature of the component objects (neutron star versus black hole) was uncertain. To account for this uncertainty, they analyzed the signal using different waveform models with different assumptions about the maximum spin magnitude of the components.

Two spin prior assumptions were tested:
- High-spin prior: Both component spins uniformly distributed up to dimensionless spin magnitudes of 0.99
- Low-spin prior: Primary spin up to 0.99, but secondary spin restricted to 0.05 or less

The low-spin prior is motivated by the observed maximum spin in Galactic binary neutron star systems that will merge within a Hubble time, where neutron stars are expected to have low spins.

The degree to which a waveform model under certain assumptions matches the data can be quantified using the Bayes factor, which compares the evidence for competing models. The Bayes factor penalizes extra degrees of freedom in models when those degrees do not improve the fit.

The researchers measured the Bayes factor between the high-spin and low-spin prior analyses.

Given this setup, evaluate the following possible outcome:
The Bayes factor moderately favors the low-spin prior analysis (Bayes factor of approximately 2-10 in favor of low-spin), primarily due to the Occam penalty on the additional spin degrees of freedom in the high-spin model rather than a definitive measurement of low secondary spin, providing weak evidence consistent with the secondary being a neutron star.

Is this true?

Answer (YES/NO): NO